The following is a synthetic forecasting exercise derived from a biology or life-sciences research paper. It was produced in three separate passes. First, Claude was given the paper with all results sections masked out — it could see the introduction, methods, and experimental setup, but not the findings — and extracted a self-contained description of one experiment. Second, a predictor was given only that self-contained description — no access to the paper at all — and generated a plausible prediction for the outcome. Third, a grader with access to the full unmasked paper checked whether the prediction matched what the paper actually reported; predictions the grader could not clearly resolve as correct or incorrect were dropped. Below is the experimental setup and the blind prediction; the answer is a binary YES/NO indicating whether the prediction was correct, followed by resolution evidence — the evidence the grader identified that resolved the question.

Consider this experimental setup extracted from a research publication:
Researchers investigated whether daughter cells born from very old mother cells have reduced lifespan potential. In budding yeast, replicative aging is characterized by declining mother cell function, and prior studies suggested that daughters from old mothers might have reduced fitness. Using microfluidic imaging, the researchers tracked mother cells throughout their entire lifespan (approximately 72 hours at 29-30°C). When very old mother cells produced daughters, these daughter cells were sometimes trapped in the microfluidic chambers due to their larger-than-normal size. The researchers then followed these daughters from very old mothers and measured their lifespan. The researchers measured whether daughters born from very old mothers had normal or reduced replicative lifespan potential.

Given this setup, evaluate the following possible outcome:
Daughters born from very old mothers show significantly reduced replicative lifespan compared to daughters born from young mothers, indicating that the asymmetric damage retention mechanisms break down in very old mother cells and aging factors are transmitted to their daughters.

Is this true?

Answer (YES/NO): YES